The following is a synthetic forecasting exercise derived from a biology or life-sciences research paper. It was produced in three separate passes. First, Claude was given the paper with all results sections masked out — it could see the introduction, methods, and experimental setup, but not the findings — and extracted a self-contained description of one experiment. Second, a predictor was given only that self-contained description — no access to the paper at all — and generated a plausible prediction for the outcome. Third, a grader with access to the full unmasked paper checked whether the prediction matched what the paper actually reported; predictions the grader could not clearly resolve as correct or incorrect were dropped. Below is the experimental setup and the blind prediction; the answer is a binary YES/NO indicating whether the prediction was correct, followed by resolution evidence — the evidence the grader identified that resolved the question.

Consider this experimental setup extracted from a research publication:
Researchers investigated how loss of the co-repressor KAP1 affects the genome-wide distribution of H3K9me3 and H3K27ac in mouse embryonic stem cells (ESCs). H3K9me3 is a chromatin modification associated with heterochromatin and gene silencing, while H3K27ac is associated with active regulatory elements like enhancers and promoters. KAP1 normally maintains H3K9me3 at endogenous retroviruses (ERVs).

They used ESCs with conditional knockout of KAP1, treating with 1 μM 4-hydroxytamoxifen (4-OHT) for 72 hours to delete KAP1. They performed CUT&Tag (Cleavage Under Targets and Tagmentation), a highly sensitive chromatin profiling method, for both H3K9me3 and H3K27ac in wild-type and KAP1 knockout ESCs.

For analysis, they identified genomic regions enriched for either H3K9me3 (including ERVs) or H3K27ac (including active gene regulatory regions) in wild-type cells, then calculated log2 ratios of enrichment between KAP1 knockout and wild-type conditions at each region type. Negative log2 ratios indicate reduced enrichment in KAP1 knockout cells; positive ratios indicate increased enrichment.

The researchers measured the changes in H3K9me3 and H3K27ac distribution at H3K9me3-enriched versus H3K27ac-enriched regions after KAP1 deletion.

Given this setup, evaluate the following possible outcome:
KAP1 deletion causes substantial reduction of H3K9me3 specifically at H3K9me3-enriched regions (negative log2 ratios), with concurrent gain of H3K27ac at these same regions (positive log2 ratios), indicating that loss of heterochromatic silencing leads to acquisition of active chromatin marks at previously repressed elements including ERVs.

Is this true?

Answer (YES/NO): YES